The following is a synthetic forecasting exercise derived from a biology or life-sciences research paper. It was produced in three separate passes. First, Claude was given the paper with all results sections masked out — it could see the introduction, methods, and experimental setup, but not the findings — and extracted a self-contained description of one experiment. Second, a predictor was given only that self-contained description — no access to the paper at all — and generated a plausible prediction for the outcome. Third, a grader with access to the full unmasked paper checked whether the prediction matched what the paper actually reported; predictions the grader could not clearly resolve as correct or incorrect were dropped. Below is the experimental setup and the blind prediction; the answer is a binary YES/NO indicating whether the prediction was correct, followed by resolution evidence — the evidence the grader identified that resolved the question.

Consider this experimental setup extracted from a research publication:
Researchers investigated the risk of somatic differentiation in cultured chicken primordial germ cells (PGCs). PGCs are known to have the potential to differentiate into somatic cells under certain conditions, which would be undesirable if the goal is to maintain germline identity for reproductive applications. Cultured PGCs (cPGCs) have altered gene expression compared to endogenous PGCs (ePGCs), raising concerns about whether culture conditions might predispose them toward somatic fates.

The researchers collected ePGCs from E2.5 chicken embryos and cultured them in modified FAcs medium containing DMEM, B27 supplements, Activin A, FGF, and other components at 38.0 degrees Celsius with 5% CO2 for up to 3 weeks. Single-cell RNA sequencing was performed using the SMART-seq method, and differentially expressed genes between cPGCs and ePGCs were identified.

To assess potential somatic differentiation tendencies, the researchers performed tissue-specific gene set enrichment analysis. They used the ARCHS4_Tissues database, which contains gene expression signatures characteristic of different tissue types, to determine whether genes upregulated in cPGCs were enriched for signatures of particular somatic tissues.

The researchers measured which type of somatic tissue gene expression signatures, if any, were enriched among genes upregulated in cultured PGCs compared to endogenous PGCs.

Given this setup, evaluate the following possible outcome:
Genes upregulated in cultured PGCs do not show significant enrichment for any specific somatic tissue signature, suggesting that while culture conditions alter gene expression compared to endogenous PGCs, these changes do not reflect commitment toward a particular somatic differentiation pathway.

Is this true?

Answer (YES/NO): NO